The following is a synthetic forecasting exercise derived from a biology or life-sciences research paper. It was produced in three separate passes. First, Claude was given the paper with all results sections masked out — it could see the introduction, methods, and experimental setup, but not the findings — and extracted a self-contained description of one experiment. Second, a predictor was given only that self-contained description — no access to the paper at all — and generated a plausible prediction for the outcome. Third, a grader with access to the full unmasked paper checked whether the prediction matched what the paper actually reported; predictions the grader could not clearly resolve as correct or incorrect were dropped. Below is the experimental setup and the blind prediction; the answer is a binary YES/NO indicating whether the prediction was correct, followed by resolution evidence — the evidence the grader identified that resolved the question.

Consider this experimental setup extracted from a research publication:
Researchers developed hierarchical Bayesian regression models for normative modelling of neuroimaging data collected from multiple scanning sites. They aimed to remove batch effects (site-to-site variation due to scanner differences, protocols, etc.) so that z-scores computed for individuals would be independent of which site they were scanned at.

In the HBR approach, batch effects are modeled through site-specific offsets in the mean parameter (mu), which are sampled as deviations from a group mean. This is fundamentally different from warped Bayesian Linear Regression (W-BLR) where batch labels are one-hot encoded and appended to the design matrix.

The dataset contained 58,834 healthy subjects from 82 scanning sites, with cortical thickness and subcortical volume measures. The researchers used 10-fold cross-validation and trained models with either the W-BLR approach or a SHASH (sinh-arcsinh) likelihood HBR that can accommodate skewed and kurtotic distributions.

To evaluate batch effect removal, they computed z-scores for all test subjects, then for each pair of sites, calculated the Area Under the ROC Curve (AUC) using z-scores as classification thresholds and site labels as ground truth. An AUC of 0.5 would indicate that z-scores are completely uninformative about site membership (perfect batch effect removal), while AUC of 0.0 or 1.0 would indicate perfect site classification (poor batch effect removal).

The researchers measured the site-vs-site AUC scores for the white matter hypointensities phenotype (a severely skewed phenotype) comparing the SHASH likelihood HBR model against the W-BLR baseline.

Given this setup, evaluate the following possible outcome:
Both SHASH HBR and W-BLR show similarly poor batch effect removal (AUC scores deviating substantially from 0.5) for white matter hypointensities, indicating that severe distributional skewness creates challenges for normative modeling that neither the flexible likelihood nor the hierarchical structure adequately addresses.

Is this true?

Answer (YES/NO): NO